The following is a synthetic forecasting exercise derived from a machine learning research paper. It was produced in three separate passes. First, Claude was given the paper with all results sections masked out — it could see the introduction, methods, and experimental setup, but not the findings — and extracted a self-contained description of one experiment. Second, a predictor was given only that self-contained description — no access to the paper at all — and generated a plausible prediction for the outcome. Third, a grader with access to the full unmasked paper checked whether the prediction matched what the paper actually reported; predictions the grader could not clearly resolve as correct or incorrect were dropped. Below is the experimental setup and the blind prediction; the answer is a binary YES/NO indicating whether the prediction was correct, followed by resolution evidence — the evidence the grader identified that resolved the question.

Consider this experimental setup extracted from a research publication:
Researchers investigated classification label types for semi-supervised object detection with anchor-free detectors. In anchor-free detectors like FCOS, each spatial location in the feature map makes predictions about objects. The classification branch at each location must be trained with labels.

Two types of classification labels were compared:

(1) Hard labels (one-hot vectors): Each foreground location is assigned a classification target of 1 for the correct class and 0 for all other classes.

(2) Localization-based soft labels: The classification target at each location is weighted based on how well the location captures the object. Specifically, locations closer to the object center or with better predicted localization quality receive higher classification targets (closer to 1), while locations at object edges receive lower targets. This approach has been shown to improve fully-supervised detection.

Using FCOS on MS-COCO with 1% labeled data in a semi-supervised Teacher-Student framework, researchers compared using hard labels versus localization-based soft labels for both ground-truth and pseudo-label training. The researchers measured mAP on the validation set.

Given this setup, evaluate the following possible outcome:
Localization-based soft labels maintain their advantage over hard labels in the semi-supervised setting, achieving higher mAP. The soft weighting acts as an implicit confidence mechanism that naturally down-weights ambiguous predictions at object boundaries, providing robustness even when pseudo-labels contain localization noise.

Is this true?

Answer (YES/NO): NO